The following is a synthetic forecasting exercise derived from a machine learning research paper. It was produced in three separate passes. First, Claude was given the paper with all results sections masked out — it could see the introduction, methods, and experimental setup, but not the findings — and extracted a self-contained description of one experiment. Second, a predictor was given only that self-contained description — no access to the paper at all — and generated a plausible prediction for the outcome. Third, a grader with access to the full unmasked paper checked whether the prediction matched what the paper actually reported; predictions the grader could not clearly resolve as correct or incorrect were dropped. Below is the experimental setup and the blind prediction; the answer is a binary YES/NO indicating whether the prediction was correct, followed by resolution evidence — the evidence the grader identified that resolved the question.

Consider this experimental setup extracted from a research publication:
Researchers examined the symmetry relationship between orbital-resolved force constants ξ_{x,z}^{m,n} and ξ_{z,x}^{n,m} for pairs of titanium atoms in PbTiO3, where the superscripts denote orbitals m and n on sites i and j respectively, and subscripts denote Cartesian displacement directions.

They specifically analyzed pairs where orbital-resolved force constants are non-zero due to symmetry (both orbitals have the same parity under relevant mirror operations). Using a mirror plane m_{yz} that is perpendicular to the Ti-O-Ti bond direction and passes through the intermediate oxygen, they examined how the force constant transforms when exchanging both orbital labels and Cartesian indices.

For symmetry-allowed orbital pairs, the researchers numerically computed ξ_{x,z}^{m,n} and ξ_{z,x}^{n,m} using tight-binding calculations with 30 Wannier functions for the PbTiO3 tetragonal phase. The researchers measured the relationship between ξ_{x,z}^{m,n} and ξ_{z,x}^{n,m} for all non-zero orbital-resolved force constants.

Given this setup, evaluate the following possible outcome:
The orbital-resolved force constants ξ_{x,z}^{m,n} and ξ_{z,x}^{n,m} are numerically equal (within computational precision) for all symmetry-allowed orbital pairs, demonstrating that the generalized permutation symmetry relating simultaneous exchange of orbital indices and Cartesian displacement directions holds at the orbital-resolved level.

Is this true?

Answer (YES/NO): NO